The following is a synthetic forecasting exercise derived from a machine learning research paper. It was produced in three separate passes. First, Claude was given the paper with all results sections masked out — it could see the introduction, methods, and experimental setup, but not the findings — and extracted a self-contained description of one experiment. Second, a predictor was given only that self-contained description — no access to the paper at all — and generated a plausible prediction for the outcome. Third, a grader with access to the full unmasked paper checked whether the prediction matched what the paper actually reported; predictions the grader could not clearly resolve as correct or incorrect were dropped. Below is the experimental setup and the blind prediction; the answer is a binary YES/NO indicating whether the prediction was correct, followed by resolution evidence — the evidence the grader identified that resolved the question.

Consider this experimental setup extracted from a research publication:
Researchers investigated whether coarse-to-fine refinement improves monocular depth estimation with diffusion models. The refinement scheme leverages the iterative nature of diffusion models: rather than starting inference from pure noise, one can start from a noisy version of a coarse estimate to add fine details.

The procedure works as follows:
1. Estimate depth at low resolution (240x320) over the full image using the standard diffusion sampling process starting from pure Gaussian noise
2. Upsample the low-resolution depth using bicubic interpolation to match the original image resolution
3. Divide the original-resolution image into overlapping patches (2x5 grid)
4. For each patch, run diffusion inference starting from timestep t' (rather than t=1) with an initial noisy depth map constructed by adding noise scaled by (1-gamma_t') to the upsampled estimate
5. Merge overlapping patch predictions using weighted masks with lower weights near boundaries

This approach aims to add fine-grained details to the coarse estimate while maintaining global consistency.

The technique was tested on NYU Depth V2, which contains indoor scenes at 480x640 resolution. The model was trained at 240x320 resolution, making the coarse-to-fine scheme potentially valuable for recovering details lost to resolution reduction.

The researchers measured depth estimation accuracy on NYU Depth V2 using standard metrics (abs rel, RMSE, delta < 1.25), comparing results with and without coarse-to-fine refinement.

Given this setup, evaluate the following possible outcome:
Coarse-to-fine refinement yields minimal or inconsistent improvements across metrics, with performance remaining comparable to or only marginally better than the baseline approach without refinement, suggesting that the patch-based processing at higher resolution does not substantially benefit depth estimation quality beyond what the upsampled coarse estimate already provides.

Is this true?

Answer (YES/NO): YES